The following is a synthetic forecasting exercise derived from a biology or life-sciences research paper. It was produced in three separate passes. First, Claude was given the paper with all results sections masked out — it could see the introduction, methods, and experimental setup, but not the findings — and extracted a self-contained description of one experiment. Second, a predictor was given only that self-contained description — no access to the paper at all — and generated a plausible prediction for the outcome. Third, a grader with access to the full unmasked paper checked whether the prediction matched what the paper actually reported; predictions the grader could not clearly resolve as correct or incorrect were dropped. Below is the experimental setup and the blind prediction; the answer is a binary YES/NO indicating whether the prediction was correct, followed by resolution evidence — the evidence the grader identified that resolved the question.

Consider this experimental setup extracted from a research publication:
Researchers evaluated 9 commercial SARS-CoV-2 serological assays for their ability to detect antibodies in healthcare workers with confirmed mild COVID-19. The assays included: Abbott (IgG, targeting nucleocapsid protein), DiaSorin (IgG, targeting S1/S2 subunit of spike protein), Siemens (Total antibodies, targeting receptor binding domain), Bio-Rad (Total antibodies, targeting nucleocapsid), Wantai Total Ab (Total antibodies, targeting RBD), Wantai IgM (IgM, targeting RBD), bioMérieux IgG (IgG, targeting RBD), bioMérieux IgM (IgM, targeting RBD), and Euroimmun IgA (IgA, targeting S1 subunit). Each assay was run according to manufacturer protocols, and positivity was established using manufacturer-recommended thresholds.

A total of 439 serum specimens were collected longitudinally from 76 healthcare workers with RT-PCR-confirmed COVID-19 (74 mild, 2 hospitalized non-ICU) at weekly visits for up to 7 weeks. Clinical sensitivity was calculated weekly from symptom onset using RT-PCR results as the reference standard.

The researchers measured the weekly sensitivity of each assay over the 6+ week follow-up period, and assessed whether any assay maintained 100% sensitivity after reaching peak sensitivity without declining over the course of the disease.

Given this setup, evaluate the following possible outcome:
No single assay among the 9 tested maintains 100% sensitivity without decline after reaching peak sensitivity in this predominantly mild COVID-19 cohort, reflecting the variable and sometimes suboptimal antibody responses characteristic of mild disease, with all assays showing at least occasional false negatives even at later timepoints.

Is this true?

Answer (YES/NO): NO